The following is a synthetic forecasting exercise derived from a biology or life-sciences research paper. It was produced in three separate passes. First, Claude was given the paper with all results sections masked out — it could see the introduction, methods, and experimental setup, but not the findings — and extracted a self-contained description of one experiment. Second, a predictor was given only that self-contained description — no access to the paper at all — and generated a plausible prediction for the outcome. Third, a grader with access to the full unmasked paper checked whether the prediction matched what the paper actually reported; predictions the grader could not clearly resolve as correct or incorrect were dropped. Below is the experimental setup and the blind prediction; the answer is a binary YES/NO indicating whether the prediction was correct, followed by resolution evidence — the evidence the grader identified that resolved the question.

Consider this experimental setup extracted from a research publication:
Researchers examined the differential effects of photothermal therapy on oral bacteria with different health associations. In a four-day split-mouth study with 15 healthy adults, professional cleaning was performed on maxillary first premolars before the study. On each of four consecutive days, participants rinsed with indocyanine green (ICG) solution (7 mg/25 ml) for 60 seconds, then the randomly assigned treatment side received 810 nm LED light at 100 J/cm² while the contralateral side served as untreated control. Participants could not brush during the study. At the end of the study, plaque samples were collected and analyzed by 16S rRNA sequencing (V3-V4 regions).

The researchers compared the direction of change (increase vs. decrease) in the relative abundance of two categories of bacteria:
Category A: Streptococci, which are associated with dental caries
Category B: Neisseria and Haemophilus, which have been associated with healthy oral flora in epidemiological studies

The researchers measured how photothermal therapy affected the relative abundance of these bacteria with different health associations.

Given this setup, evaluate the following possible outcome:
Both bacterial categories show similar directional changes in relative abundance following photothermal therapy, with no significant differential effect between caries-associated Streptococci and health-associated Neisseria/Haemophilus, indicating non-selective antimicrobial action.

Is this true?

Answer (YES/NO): NO